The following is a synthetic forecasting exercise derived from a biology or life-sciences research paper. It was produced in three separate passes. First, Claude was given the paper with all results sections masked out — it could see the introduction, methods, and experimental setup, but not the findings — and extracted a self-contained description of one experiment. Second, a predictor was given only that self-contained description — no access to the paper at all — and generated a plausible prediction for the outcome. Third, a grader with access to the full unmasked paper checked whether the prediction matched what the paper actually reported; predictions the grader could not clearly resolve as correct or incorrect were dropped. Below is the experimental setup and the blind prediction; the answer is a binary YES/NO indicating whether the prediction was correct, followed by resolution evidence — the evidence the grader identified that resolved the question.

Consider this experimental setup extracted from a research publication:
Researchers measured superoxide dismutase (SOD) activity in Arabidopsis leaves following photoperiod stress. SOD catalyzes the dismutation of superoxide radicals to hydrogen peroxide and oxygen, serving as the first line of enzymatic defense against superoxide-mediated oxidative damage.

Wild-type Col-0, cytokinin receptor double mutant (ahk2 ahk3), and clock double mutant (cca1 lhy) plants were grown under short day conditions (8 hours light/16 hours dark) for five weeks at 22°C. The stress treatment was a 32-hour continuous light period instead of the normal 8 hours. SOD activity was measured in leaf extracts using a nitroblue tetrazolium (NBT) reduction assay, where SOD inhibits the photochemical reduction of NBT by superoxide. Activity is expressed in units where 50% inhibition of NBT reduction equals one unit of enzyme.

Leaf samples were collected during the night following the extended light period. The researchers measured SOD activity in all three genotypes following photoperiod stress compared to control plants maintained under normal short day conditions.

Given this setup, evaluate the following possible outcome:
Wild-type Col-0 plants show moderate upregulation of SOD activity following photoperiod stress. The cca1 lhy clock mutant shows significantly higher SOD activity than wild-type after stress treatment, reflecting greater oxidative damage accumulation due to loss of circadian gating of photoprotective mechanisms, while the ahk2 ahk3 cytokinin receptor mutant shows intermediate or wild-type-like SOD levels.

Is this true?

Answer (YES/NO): NO